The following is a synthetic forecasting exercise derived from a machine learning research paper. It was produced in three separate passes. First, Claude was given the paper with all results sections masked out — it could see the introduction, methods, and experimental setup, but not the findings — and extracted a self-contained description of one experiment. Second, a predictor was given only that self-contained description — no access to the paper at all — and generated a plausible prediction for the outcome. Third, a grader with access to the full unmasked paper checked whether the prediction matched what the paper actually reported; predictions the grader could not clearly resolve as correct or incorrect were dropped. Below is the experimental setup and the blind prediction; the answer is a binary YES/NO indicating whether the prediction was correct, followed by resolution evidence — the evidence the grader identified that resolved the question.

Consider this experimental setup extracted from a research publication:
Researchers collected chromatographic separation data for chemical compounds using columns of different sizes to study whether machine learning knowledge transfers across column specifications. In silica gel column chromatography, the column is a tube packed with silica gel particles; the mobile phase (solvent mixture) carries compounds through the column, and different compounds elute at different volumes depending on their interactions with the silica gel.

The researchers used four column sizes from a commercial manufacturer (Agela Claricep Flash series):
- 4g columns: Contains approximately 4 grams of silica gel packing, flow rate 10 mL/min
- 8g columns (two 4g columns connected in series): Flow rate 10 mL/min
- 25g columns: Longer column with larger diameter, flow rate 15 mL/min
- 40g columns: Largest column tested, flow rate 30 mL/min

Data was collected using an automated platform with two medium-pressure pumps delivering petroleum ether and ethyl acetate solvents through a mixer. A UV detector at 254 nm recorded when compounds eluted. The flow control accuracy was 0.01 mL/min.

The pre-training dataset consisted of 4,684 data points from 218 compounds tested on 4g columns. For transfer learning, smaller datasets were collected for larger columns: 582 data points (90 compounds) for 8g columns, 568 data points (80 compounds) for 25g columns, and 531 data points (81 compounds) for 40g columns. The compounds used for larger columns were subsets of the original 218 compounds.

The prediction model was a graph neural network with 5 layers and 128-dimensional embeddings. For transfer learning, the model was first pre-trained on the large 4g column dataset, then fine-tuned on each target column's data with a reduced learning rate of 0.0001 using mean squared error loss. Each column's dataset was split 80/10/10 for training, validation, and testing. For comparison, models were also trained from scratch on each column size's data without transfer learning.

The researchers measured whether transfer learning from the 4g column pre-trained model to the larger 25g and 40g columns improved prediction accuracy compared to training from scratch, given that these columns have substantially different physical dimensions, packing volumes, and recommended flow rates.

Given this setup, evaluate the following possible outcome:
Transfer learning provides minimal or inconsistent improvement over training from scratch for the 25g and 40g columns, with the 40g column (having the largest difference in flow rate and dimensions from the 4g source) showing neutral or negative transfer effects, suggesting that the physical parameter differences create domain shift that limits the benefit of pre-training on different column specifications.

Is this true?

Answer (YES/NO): NO